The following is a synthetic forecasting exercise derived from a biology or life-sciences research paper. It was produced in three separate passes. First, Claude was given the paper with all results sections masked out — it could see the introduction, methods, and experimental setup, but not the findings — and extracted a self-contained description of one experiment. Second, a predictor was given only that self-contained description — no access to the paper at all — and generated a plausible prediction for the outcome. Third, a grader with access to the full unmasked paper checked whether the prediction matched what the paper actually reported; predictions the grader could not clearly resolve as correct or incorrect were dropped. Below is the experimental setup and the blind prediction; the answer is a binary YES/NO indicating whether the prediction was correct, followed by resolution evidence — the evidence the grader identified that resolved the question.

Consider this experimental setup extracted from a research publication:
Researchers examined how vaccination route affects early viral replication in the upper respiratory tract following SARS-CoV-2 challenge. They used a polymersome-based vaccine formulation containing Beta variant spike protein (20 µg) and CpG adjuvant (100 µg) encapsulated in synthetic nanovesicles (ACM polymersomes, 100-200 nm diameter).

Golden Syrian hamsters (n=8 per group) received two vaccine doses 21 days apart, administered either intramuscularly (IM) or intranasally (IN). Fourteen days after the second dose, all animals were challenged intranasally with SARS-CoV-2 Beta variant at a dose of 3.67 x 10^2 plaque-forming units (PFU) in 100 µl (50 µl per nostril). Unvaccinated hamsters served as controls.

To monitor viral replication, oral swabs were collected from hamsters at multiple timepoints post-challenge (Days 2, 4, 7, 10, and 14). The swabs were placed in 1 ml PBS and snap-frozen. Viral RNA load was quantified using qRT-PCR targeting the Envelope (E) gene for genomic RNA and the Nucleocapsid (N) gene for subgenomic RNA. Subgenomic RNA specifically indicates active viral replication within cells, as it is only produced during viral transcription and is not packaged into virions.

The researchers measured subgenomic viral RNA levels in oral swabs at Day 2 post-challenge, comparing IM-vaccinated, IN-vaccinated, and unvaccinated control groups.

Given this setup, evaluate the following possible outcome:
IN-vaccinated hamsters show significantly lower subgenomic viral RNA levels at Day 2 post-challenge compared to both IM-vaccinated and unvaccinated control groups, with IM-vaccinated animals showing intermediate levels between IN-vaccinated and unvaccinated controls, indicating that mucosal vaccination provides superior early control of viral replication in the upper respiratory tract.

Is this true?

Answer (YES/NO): NO